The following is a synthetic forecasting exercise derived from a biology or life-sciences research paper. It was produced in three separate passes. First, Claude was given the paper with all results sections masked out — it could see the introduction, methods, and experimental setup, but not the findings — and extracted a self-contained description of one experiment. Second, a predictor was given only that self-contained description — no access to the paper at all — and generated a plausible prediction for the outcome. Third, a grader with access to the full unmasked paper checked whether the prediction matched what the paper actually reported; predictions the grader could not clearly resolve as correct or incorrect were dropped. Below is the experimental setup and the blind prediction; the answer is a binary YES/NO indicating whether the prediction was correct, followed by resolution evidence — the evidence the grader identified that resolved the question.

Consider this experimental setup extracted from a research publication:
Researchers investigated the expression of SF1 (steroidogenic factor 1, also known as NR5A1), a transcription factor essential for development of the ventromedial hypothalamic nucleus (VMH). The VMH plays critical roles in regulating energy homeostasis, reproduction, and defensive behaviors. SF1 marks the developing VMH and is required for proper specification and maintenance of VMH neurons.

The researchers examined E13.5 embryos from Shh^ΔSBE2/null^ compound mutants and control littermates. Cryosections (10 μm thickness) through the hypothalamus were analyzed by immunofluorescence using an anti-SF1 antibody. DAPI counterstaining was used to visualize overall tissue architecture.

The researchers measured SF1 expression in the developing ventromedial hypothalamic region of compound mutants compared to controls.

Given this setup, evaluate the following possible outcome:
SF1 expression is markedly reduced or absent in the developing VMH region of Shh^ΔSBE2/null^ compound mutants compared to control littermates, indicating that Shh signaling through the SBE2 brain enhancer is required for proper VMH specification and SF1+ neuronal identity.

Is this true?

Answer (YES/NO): YES